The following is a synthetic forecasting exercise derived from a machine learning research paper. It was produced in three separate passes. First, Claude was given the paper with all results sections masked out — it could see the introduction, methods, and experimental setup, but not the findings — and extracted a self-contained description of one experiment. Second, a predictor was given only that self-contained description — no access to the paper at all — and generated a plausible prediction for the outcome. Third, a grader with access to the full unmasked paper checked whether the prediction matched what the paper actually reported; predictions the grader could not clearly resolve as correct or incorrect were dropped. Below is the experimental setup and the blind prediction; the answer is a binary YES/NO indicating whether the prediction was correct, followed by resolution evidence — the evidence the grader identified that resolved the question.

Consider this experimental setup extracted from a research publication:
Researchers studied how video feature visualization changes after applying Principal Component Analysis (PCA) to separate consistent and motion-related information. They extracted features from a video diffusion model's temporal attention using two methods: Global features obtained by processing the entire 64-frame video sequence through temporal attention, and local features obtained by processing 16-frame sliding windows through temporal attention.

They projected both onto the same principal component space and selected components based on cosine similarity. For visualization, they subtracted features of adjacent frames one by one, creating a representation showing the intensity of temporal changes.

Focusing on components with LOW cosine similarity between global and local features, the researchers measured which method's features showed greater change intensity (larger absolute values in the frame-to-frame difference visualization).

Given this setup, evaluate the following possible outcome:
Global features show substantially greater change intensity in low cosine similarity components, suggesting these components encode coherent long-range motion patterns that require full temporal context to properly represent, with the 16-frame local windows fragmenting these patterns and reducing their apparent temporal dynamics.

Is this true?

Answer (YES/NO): NO